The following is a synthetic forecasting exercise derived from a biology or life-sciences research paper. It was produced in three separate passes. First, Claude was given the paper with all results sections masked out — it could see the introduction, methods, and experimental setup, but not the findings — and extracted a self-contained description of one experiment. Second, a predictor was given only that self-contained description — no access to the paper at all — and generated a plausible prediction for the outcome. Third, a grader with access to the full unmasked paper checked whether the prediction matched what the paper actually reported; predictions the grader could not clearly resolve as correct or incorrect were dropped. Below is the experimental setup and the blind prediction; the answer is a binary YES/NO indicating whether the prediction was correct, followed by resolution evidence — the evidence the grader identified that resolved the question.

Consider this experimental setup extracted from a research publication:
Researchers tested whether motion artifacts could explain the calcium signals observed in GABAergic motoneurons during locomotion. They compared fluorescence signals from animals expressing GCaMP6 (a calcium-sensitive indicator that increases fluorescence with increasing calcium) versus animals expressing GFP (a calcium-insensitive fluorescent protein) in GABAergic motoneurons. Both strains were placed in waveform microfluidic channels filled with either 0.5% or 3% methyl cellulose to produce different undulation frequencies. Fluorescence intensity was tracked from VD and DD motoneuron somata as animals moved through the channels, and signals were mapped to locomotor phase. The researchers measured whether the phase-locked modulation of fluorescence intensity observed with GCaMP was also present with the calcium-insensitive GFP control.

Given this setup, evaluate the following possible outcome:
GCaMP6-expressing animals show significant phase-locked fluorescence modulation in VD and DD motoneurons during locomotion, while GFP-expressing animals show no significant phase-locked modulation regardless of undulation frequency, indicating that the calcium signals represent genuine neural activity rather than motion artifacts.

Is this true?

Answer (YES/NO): NO